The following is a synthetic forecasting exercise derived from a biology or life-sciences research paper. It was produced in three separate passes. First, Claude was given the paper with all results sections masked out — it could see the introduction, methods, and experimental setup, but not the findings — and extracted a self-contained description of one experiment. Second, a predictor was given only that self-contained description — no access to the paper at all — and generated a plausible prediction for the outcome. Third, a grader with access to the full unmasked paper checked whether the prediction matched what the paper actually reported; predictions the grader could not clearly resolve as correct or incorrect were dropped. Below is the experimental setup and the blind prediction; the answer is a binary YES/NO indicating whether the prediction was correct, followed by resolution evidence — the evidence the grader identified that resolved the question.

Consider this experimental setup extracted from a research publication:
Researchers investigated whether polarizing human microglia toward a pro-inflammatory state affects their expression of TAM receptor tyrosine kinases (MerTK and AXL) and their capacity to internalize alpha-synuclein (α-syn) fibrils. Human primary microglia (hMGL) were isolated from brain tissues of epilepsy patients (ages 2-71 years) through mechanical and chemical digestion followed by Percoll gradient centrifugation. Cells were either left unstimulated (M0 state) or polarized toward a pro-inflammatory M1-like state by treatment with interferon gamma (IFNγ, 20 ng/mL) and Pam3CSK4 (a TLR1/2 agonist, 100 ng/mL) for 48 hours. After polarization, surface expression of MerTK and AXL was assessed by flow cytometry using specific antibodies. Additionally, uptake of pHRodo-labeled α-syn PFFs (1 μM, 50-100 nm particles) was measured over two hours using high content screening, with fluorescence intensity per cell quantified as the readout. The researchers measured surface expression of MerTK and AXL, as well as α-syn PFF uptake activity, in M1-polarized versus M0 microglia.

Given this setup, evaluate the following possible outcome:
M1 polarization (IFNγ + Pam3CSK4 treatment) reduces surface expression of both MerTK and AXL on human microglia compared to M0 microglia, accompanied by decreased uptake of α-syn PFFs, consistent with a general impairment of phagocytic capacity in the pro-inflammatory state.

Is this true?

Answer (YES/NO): NO